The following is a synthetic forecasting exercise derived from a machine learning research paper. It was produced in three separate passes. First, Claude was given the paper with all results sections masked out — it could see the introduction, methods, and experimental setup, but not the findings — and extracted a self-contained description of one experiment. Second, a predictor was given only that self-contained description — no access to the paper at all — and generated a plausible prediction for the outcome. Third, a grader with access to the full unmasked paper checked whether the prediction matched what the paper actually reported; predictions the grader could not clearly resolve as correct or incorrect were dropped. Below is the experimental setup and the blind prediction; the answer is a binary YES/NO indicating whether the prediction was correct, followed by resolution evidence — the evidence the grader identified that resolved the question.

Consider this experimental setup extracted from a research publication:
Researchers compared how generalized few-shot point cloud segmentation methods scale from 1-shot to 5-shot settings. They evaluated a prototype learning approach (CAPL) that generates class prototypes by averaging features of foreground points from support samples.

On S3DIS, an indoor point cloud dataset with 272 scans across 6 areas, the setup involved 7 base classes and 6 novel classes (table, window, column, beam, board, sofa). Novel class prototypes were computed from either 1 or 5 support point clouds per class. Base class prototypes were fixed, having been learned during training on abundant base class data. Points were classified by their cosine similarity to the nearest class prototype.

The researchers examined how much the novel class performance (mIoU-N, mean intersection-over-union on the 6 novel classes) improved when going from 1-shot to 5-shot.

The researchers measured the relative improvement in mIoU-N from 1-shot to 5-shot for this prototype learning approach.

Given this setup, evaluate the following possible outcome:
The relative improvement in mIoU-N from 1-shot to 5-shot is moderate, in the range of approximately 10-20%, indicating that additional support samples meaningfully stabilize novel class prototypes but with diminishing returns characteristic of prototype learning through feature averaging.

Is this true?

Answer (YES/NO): NO